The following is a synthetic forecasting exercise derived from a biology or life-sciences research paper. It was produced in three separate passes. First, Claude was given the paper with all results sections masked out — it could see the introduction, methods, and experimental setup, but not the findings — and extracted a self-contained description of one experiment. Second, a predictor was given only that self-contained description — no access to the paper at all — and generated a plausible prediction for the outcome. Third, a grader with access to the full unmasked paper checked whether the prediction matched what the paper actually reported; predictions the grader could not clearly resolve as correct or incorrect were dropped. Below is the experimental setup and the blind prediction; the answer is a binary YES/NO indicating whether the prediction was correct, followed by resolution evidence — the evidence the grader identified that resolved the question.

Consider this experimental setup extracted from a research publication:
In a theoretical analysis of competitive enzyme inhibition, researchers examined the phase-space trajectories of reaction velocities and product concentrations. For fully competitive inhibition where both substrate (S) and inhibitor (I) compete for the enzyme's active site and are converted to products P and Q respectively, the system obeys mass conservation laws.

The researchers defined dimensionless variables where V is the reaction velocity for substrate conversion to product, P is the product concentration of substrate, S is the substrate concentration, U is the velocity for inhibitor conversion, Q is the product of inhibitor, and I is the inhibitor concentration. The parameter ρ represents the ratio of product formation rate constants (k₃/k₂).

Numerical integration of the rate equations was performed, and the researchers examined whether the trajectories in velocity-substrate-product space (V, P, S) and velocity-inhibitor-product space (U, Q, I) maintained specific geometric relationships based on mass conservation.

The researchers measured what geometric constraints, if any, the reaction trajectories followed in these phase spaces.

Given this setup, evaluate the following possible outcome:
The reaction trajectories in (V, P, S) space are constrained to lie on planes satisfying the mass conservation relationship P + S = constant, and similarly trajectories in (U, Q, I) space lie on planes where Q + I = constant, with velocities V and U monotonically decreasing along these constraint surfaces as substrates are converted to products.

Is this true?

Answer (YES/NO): NO